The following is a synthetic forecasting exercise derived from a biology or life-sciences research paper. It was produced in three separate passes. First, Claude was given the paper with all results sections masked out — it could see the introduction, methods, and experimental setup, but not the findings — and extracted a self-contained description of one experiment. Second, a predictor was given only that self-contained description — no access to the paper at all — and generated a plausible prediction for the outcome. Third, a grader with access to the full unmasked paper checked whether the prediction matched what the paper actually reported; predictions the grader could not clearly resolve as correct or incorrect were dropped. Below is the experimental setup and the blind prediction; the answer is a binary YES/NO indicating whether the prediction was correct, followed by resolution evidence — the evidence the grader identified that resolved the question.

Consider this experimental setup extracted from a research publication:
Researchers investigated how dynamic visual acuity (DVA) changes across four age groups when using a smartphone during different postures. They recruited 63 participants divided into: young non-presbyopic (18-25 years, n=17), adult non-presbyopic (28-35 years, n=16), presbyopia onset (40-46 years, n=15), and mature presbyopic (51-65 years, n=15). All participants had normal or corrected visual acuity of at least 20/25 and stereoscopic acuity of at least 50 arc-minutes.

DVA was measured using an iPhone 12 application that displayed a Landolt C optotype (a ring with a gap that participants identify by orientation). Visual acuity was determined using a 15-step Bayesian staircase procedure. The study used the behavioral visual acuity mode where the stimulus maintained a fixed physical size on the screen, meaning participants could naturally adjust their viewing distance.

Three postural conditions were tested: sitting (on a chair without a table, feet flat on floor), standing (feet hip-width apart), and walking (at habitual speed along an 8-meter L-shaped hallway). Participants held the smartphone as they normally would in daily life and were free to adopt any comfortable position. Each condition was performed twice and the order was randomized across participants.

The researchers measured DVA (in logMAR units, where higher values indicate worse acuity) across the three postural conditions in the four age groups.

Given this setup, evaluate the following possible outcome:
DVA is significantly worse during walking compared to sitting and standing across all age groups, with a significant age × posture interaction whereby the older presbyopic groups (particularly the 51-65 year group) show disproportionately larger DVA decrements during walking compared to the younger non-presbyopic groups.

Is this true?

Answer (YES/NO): NO